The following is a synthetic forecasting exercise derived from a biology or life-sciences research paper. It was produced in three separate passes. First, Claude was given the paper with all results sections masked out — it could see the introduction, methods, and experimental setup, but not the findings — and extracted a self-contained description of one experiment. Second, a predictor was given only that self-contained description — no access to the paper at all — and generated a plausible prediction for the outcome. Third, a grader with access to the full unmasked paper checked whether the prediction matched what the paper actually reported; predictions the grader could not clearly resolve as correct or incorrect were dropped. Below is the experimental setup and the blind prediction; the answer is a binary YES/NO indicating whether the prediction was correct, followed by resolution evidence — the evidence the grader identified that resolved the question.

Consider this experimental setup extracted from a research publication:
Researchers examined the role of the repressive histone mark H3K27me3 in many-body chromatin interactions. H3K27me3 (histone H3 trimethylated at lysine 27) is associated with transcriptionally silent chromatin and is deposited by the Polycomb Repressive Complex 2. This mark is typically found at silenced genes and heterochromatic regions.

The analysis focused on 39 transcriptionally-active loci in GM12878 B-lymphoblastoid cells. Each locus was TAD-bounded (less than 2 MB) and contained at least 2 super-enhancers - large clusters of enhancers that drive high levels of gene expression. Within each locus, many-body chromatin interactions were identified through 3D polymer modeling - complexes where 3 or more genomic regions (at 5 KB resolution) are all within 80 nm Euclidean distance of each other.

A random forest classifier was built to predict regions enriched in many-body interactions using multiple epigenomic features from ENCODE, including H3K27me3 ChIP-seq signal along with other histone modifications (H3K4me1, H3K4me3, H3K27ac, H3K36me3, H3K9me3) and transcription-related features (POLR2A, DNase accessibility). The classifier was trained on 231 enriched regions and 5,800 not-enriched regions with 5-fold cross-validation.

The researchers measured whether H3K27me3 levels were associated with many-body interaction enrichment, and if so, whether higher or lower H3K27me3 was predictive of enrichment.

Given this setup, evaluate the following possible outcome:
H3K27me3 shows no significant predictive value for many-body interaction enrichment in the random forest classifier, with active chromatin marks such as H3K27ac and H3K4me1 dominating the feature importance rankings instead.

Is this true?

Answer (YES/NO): NO